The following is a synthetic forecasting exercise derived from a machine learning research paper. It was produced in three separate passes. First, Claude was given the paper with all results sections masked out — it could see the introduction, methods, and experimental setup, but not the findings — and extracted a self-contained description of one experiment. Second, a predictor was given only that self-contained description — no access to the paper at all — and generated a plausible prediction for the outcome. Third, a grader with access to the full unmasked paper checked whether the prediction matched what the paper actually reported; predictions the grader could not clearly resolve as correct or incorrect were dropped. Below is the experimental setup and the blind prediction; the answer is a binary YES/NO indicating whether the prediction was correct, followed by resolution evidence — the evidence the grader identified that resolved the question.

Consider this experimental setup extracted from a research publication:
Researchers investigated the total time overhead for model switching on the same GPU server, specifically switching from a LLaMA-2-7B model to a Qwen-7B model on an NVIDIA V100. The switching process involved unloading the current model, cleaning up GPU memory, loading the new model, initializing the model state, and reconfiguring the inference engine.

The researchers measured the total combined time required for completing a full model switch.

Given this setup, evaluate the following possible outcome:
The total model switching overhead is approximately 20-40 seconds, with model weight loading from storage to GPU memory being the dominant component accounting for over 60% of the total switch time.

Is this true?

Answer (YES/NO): NO